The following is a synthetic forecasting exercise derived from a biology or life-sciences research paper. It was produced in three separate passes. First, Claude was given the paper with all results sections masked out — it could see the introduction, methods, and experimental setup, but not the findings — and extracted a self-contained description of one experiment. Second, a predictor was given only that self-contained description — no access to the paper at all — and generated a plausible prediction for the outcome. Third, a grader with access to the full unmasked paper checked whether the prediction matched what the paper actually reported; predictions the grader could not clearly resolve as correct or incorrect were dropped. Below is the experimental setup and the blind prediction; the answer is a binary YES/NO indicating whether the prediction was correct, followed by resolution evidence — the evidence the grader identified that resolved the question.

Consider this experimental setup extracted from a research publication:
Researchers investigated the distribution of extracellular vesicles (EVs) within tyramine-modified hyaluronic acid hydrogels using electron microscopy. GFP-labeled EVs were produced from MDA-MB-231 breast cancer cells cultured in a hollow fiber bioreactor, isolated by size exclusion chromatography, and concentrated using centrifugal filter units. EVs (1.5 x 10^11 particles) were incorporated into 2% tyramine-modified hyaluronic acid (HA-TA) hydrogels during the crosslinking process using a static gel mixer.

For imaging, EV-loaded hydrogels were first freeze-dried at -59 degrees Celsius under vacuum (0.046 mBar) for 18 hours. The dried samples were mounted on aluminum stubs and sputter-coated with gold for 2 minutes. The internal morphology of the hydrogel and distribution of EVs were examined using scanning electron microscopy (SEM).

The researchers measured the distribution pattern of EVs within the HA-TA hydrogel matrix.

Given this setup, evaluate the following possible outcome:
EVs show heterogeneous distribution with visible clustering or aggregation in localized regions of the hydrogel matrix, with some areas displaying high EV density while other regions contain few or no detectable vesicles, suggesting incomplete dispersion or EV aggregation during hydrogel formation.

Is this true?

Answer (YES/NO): NO